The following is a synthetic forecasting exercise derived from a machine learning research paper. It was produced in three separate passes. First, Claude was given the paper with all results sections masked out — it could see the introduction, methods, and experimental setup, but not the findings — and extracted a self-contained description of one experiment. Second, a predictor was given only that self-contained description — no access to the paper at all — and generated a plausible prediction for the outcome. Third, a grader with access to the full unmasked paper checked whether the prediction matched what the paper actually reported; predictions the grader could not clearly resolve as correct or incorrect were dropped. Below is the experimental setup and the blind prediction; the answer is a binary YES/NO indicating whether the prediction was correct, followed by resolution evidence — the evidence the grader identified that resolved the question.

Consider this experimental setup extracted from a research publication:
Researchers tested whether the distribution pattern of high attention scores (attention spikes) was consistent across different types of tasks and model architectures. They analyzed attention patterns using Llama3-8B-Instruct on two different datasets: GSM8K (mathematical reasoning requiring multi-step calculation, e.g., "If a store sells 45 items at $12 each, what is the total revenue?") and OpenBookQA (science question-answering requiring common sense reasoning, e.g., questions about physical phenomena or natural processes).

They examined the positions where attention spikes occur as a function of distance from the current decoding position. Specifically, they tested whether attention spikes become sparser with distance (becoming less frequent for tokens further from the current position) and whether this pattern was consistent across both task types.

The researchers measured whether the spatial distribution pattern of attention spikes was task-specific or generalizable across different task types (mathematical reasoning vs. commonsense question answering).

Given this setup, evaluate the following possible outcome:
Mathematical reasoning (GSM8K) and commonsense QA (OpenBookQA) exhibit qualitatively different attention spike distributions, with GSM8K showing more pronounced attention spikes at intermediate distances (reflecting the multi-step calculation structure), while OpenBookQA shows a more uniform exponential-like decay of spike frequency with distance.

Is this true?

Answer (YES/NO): NO